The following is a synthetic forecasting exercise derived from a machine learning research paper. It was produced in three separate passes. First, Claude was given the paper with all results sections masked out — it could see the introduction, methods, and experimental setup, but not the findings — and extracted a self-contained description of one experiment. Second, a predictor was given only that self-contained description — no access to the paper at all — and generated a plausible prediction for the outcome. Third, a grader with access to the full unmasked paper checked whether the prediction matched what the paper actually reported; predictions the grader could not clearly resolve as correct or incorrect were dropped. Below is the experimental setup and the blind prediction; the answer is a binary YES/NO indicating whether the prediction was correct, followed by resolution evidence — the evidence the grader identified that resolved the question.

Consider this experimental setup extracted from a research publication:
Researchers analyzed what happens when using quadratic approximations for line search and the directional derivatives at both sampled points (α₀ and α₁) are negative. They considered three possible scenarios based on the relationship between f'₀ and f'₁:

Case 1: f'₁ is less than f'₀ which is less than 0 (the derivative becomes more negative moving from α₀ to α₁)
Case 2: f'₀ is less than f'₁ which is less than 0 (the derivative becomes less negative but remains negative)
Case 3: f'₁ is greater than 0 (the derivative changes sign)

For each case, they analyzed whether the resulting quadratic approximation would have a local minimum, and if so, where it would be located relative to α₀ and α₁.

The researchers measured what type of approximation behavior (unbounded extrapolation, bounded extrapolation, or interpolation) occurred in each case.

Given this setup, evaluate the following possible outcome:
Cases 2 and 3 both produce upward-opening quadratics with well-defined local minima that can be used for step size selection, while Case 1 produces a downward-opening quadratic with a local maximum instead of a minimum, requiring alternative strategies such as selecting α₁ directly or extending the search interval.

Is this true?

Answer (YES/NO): YES